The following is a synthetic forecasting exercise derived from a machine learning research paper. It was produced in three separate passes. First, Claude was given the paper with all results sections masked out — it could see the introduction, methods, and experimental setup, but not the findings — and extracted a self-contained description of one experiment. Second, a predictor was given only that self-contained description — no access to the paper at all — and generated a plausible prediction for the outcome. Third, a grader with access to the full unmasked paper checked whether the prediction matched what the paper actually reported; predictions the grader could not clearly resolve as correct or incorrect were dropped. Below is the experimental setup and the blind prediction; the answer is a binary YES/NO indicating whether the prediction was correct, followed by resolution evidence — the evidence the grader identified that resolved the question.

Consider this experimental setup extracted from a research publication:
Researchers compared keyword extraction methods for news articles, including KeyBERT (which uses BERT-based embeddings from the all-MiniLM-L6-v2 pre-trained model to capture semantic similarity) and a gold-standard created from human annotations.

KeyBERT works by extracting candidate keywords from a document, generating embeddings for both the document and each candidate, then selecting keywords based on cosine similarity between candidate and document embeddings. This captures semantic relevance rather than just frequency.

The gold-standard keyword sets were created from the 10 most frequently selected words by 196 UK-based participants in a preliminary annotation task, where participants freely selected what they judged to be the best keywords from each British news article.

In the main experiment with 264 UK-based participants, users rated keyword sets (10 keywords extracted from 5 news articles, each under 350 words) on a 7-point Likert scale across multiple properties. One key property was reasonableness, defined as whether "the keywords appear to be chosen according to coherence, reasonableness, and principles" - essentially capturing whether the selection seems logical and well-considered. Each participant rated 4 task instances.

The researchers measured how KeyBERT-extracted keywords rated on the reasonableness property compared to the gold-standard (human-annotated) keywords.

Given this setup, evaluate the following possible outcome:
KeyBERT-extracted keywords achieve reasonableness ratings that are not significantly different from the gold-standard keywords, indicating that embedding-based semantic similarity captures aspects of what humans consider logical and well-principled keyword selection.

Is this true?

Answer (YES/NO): NO